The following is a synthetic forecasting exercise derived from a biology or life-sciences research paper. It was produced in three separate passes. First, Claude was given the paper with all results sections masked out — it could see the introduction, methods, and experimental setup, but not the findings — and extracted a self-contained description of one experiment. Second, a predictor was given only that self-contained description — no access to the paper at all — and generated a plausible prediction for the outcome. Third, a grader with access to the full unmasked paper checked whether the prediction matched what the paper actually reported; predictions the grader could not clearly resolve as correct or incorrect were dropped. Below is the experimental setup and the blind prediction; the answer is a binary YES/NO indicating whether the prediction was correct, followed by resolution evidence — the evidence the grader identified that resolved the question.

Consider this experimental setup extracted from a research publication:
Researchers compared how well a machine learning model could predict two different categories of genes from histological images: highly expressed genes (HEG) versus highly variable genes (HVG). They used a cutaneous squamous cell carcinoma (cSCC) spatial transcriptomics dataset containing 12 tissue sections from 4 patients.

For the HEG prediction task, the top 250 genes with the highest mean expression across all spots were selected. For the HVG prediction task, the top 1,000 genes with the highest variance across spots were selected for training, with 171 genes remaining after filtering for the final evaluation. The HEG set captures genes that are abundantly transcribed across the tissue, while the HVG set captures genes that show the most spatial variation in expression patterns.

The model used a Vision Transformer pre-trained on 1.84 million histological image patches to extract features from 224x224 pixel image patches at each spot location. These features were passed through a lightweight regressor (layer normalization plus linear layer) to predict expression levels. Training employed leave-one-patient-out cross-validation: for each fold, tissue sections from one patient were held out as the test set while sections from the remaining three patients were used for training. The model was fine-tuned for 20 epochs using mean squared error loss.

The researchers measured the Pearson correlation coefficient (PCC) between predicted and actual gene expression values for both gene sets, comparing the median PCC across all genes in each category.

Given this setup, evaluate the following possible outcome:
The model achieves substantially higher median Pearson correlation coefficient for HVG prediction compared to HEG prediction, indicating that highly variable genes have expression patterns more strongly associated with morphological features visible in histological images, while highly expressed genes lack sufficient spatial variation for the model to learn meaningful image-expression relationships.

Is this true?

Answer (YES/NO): NO